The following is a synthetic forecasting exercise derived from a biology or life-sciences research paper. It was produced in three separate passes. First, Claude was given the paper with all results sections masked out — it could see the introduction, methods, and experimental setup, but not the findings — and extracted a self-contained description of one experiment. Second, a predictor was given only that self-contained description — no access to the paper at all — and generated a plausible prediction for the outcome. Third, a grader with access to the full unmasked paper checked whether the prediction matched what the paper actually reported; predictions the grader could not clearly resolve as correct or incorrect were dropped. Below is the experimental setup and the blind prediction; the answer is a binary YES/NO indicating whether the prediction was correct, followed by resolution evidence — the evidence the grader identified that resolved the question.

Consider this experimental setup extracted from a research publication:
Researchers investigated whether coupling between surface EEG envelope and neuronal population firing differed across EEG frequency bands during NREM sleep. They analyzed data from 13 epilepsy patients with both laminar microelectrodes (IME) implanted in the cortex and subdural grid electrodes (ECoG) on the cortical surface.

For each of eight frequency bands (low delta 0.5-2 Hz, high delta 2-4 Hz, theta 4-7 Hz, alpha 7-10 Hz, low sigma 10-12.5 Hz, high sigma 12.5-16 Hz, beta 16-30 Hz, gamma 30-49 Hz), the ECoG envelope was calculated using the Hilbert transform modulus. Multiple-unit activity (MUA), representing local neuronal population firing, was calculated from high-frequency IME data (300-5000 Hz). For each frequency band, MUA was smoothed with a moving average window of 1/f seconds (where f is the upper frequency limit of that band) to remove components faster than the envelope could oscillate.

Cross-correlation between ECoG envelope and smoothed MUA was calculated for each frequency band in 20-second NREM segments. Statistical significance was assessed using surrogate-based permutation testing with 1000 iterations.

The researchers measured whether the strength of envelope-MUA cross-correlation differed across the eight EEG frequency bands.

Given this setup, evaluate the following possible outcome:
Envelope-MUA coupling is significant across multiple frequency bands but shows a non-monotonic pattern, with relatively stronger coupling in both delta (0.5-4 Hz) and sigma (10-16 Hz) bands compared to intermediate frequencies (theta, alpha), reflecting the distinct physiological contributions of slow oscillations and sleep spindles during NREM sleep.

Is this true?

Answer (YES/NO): NO